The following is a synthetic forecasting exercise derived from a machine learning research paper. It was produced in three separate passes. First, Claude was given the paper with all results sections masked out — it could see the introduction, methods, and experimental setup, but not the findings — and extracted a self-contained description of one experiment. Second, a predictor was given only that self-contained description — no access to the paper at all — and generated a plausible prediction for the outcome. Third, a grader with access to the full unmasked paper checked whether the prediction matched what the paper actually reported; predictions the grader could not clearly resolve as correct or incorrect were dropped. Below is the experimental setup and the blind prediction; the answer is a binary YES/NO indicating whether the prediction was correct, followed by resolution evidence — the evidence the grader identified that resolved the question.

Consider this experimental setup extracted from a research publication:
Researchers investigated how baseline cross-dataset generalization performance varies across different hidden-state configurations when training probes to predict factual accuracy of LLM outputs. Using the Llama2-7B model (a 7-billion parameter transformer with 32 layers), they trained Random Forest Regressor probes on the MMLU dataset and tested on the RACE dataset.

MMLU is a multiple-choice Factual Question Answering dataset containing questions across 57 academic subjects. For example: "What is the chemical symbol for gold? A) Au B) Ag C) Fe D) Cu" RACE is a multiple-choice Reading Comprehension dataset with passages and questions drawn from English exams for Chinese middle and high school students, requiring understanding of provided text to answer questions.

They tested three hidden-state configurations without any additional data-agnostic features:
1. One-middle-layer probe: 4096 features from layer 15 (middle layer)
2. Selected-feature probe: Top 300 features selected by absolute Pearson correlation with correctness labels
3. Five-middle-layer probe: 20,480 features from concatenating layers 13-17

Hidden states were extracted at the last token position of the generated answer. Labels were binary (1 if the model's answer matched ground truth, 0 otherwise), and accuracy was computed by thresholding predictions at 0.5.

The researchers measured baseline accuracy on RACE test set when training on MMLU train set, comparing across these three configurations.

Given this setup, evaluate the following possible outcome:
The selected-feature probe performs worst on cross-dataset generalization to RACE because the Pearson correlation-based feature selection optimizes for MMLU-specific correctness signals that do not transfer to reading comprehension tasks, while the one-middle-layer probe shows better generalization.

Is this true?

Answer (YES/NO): NO